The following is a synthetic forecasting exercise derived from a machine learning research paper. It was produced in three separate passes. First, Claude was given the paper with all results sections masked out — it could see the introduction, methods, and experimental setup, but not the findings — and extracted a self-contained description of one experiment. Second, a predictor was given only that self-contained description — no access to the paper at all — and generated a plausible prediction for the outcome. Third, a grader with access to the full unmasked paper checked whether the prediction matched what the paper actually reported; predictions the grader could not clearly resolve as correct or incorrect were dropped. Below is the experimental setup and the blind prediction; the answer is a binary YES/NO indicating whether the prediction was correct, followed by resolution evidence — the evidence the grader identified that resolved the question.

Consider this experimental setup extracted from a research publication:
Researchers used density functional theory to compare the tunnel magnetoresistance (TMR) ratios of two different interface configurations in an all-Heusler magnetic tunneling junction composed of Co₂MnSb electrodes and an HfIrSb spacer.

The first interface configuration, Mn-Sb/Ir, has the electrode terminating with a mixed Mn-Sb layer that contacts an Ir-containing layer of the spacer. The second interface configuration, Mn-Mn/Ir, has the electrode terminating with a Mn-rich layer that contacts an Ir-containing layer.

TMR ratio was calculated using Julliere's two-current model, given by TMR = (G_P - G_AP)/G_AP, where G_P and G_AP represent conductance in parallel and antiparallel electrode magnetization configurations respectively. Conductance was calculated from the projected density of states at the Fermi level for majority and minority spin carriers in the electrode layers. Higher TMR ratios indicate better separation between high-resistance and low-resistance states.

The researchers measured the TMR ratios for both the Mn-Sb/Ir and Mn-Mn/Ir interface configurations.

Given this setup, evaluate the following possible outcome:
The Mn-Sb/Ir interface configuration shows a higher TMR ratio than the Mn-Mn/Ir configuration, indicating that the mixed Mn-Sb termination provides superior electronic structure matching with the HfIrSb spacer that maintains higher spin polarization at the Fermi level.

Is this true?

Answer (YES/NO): YES